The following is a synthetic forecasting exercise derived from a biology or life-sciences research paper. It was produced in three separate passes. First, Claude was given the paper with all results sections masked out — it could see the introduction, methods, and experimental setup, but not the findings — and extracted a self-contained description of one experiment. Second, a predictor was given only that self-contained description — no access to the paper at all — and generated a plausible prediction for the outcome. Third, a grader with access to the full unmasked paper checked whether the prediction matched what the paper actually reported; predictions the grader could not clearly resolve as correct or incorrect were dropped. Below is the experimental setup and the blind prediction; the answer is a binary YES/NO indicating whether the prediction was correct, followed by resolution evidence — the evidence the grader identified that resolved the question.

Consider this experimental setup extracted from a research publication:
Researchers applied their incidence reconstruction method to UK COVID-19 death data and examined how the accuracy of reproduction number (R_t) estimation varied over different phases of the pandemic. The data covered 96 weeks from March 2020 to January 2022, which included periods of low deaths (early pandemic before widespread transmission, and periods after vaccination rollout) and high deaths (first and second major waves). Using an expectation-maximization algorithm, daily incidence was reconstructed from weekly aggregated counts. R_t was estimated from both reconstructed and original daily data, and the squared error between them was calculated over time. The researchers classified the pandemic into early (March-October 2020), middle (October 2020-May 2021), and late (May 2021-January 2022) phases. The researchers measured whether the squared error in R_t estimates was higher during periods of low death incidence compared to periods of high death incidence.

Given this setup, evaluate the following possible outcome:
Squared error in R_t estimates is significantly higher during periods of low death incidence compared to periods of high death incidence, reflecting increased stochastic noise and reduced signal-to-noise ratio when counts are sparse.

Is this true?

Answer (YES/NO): YES